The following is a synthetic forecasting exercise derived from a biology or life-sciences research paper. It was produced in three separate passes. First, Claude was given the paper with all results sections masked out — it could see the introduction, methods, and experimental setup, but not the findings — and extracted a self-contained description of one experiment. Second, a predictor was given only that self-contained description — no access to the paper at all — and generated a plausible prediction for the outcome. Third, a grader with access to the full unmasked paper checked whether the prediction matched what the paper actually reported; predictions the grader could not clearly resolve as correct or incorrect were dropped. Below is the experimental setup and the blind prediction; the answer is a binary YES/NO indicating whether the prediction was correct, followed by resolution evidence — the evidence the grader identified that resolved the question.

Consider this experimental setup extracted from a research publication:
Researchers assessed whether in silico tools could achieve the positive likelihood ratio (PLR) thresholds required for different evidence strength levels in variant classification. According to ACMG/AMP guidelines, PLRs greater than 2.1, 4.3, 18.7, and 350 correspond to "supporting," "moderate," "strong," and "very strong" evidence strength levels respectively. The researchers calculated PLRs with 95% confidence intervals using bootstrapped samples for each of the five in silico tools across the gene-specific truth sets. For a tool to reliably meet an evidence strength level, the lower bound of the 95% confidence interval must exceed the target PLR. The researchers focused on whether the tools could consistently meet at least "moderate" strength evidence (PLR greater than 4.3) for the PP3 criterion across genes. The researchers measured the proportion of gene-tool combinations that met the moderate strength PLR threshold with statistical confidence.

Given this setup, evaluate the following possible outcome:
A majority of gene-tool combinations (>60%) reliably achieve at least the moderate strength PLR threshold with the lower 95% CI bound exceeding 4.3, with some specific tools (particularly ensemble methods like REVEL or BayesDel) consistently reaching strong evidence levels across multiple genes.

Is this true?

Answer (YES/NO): NO